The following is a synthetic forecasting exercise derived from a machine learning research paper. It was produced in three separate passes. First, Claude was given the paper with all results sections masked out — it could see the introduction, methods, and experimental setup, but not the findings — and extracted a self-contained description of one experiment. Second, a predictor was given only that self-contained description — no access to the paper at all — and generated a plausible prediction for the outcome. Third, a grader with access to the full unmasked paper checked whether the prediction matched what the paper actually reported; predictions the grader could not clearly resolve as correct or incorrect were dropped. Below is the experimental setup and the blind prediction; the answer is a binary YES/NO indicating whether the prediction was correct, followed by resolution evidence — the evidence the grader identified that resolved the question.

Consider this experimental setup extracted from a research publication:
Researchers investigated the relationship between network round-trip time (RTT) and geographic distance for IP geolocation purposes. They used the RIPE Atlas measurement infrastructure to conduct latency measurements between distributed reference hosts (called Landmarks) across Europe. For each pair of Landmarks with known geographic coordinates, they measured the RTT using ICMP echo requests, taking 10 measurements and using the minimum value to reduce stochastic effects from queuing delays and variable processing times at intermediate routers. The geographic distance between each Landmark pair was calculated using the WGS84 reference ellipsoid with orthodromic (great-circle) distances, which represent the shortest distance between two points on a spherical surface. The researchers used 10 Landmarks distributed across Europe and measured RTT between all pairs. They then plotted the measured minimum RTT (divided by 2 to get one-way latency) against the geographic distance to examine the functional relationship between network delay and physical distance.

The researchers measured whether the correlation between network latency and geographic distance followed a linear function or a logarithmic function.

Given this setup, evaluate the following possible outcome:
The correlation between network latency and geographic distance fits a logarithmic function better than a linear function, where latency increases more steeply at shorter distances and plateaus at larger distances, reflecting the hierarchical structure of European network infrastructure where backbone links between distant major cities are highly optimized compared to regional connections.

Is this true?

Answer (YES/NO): NO